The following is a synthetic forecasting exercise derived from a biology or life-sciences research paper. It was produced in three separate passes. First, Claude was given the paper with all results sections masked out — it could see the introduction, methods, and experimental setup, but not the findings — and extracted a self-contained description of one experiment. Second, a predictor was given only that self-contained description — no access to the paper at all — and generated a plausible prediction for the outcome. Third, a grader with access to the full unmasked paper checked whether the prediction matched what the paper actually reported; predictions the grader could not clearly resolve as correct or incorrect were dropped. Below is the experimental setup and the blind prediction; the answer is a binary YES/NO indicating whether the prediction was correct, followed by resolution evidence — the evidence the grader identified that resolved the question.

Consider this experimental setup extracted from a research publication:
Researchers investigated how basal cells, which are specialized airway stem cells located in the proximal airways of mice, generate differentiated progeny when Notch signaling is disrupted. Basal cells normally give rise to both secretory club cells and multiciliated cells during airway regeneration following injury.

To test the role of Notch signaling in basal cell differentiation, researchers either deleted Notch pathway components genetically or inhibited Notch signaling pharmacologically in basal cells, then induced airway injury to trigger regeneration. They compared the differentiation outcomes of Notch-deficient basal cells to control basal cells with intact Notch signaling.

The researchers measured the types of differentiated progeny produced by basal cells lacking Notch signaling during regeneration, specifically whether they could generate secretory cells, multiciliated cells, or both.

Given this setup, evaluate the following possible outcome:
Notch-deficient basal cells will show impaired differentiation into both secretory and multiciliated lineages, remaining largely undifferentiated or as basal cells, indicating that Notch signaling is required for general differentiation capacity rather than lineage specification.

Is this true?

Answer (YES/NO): NO